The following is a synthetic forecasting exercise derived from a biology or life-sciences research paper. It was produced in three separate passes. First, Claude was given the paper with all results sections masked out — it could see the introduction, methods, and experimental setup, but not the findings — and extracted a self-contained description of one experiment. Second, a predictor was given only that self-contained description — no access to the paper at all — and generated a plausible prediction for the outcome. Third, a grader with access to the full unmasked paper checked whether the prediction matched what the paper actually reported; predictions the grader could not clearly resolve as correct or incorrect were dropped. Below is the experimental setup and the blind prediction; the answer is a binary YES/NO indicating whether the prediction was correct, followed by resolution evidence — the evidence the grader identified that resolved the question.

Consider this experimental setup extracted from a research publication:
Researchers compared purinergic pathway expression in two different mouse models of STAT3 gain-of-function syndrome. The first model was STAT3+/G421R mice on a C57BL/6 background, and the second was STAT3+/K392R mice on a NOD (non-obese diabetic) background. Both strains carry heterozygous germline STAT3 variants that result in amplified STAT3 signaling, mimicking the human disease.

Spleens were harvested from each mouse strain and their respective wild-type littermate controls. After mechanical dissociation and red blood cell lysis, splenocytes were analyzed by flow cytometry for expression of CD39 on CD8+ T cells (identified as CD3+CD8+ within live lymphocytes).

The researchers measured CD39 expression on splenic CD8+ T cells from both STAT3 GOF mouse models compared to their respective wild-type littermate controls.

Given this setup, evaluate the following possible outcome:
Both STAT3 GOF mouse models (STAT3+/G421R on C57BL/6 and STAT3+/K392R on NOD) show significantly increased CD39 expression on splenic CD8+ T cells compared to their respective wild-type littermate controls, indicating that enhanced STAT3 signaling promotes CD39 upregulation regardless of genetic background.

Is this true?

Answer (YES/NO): YES